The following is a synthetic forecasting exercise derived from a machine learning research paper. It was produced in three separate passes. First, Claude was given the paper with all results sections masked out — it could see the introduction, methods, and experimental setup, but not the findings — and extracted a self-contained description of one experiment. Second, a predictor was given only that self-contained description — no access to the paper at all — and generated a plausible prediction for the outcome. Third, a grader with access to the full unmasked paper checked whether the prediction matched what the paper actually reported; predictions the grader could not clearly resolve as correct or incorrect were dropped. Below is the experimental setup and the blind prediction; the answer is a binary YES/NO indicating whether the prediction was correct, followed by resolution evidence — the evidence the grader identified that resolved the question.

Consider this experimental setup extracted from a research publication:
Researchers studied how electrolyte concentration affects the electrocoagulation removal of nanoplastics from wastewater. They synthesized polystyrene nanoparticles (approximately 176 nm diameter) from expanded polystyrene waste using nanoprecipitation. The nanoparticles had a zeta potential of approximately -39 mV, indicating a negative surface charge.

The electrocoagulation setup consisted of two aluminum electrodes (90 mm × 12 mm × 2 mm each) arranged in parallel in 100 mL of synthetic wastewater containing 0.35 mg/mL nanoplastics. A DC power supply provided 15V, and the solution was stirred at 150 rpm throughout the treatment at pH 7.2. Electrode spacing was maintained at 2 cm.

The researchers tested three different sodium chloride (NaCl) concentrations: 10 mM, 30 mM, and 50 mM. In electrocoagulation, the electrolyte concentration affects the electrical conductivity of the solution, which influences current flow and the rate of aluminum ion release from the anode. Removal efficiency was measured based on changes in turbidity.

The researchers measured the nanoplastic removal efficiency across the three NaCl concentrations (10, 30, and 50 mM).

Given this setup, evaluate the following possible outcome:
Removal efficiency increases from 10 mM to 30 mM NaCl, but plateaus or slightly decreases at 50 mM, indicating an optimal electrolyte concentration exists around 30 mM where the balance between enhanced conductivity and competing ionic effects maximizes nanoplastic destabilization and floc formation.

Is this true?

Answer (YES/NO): NO